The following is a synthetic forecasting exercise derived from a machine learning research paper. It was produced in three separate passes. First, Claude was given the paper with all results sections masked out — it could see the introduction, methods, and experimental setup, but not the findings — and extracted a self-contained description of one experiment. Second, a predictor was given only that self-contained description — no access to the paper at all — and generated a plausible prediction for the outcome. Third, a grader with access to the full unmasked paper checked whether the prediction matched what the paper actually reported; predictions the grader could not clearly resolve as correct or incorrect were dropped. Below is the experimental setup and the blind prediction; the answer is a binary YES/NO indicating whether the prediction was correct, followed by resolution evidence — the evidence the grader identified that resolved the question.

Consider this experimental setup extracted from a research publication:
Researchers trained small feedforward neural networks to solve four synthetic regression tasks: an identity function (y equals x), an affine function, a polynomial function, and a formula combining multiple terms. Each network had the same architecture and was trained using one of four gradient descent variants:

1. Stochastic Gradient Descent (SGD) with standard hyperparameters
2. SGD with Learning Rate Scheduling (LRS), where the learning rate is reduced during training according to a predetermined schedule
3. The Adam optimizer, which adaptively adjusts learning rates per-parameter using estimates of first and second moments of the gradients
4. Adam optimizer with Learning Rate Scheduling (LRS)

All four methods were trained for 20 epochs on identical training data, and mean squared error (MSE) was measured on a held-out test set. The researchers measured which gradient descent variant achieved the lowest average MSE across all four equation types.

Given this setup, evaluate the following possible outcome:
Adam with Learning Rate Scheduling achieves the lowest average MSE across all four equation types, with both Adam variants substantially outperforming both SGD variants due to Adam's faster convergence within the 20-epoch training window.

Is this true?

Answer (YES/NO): NO